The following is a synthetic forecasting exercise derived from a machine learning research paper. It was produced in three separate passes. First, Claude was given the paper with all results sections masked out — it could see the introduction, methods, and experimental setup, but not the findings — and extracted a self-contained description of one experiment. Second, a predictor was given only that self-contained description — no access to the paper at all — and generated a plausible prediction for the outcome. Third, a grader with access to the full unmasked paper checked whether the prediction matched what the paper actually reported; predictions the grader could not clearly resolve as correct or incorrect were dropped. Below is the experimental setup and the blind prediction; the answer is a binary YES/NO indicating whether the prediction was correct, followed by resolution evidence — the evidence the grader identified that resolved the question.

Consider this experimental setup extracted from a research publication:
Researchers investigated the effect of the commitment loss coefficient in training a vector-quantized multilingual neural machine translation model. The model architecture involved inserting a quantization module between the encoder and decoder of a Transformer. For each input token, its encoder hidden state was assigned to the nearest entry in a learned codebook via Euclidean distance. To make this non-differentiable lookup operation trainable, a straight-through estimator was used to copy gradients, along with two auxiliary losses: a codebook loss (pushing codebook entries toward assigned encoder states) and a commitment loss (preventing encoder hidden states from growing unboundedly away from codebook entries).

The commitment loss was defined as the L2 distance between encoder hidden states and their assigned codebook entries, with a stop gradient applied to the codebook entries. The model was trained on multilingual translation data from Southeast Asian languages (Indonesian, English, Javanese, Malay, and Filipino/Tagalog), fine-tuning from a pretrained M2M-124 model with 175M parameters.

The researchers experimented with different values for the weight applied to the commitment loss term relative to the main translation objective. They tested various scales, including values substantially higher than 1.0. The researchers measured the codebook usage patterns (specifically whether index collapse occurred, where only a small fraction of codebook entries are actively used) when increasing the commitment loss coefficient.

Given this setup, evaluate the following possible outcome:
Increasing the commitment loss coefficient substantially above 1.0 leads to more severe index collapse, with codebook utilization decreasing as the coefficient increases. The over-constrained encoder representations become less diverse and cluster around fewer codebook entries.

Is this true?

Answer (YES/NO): YES